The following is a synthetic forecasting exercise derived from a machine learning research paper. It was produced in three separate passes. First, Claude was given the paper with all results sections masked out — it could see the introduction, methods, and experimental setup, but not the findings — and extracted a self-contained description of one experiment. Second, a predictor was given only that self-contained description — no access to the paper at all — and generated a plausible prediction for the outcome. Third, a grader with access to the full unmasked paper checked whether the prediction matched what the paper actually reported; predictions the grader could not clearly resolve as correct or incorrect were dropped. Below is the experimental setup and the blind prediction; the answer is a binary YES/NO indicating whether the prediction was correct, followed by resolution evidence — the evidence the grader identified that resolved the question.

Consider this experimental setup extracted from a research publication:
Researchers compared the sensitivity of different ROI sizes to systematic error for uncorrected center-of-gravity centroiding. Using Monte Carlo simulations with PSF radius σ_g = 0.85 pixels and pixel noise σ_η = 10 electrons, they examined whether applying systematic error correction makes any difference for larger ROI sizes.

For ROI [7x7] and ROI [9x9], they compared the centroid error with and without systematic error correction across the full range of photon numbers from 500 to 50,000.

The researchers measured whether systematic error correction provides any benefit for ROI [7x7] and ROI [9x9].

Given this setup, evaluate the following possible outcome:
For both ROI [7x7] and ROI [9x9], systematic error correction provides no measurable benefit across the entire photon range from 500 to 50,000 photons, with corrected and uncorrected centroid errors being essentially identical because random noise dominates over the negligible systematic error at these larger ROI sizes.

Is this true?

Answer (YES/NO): YES